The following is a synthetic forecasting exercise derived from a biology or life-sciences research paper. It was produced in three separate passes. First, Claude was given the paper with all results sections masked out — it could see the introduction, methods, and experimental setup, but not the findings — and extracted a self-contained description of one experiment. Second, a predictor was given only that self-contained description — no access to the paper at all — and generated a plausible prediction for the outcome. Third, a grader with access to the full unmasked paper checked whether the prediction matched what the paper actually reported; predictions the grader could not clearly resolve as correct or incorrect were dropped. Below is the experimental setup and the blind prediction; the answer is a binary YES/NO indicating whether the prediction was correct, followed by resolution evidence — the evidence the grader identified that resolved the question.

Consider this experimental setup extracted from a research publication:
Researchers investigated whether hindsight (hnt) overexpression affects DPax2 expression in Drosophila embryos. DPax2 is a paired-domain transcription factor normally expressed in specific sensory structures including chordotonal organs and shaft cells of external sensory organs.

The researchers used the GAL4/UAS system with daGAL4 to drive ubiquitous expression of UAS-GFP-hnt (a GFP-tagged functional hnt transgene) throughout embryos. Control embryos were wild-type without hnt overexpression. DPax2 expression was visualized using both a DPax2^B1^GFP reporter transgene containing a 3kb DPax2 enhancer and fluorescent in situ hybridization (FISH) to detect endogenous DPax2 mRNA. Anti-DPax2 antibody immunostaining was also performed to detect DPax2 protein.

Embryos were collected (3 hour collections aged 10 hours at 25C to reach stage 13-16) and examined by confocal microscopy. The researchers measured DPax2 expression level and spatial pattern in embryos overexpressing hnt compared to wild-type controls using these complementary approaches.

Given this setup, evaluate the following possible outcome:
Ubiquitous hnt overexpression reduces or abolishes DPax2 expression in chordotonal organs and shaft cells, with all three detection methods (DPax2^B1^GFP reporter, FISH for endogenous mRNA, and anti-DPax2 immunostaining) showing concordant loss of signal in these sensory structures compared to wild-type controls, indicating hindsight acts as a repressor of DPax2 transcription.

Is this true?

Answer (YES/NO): NO